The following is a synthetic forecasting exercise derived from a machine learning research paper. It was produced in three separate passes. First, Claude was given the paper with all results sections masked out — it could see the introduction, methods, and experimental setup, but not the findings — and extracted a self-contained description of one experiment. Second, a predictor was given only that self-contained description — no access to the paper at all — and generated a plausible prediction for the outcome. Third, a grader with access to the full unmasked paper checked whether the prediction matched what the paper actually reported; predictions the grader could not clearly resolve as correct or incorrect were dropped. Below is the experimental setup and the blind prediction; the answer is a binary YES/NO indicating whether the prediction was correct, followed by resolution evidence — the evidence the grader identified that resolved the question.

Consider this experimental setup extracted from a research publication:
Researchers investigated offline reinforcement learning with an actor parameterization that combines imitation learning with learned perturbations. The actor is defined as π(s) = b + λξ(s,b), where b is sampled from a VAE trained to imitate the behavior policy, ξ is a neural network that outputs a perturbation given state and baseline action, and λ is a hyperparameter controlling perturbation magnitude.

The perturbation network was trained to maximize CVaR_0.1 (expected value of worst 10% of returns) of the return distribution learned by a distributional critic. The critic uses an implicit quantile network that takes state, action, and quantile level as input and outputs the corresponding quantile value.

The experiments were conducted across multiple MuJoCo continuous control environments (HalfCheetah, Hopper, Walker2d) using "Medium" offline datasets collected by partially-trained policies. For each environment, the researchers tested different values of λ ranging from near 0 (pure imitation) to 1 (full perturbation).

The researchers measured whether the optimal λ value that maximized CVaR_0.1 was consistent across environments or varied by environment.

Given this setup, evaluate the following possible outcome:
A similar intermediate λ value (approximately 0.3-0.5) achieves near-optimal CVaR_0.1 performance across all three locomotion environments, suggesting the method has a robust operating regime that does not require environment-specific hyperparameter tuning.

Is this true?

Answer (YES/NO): NO